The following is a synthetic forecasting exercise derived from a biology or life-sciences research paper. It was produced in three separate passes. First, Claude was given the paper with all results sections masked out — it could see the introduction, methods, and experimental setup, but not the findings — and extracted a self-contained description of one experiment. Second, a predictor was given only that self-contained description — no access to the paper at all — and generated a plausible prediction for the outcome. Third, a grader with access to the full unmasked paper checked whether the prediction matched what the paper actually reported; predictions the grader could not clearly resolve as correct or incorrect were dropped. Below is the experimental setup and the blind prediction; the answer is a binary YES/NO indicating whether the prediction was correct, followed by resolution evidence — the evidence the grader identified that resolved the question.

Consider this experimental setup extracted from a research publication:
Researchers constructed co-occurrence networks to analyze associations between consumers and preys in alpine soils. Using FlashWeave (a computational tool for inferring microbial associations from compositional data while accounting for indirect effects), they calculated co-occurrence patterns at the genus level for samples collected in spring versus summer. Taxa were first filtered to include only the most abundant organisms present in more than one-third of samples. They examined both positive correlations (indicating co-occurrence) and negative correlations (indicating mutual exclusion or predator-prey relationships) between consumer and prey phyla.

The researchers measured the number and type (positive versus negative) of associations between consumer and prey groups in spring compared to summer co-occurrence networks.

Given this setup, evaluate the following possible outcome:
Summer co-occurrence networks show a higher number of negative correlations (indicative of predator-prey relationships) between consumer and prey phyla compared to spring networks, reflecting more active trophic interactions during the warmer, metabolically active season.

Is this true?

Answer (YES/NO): YES